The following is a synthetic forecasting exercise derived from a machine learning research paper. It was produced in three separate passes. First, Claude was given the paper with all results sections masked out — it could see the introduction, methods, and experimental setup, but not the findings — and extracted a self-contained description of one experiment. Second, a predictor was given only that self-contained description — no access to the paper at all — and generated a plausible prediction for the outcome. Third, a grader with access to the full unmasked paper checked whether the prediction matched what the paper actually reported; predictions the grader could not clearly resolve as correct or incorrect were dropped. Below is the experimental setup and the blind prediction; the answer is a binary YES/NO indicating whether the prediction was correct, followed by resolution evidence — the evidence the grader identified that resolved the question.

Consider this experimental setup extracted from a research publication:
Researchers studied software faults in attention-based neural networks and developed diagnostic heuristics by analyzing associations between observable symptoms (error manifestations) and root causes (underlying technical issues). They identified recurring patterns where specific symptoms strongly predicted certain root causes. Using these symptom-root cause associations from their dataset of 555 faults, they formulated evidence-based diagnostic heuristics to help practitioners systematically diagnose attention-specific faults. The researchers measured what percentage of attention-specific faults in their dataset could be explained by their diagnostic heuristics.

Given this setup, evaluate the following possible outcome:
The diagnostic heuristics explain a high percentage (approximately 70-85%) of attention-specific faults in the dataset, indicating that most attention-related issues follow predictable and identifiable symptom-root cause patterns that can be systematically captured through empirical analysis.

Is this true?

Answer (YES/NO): NO